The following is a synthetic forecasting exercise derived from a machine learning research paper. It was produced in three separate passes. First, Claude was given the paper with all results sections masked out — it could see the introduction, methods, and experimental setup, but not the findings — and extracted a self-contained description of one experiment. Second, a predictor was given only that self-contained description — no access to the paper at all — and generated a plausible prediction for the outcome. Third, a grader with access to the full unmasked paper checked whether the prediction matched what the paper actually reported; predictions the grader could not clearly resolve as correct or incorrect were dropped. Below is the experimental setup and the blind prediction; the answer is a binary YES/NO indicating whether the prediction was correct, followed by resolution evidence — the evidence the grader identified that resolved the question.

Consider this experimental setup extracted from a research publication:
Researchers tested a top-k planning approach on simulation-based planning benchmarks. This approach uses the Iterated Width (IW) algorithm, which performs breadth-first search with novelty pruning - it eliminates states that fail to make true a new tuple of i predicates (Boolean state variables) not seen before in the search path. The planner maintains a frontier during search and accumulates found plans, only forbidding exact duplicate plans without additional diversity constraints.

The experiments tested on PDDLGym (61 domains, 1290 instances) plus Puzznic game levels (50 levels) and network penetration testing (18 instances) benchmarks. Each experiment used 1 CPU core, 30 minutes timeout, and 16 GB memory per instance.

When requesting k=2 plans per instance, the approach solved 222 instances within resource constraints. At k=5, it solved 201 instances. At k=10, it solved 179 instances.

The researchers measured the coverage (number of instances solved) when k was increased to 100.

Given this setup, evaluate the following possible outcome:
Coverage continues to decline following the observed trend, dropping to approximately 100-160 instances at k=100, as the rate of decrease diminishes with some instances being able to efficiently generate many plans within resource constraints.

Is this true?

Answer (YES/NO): NO